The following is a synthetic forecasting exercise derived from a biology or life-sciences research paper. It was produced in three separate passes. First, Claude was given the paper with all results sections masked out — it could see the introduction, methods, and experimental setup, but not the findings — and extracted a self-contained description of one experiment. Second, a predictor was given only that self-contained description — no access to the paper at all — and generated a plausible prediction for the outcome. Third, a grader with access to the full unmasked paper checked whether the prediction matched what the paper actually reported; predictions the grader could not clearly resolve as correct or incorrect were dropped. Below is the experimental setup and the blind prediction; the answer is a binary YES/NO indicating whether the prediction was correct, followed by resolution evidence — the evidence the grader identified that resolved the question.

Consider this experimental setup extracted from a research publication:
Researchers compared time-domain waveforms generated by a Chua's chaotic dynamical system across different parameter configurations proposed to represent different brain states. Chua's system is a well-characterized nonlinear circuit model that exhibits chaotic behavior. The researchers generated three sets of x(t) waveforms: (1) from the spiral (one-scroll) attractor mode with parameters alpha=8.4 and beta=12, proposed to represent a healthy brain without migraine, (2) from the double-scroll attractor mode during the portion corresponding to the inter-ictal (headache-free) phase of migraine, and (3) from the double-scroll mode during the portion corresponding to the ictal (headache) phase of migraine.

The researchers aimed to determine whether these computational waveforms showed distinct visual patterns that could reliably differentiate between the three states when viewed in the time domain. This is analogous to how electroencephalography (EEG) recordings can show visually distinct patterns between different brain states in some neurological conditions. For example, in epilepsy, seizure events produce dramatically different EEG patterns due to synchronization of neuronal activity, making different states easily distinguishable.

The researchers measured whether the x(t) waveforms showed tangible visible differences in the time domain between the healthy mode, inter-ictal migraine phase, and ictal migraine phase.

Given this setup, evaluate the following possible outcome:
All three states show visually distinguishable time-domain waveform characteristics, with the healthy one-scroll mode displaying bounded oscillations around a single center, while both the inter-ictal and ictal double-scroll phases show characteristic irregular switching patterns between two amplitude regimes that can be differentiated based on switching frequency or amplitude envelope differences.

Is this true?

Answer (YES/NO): NO